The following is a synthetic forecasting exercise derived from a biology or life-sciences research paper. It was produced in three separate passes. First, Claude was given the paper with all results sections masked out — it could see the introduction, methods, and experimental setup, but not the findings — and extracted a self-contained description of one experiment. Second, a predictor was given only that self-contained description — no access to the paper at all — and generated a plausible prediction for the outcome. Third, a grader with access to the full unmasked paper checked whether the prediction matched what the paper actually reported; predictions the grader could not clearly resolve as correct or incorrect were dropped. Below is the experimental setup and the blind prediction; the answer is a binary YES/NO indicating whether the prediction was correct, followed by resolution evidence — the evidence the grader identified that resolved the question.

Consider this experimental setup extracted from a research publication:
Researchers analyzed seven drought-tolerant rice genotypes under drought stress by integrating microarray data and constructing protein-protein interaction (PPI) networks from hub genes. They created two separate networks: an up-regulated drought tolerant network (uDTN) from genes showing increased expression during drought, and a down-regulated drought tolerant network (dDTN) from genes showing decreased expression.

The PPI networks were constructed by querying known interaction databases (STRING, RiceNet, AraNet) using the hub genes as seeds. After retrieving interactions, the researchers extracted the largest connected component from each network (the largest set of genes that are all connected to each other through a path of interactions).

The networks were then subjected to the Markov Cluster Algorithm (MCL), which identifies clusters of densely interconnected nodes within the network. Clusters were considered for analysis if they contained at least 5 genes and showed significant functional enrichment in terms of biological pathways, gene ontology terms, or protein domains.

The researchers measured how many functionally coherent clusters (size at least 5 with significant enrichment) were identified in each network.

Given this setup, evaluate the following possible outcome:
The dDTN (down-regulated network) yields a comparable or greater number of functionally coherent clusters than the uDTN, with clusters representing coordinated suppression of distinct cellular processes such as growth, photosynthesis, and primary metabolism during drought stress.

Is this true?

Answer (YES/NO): YES